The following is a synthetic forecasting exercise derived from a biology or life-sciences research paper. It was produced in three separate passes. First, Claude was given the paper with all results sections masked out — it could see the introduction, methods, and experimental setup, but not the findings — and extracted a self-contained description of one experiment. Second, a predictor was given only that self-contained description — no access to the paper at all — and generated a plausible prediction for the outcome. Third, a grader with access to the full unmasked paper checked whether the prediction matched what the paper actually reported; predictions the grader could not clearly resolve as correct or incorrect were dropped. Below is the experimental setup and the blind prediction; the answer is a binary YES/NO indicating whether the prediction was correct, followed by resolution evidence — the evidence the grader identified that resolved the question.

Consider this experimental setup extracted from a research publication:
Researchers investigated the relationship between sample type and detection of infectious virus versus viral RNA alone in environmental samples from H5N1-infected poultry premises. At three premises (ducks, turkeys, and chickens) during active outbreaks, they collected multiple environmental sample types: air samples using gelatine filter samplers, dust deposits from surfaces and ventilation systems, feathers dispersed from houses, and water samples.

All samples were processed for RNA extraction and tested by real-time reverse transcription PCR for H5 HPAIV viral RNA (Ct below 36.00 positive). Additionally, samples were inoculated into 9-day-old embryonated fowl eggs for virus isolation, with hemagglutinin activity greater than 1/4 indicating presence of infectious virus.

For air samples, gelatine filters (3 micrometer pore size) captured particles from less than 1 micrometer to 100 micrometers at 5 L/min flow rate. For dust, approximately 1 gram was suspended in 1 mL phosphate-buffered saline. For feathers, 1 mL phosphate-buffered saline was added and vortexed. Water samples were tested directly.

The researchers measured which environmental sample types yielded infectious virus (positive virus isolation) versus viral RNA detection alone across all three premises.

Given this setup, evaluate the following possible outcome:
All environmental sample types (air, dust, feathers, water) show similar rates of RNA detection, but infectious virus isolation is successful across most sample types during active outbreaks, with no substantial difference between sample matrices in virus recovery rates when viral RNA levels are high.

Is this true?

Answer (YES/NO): NO